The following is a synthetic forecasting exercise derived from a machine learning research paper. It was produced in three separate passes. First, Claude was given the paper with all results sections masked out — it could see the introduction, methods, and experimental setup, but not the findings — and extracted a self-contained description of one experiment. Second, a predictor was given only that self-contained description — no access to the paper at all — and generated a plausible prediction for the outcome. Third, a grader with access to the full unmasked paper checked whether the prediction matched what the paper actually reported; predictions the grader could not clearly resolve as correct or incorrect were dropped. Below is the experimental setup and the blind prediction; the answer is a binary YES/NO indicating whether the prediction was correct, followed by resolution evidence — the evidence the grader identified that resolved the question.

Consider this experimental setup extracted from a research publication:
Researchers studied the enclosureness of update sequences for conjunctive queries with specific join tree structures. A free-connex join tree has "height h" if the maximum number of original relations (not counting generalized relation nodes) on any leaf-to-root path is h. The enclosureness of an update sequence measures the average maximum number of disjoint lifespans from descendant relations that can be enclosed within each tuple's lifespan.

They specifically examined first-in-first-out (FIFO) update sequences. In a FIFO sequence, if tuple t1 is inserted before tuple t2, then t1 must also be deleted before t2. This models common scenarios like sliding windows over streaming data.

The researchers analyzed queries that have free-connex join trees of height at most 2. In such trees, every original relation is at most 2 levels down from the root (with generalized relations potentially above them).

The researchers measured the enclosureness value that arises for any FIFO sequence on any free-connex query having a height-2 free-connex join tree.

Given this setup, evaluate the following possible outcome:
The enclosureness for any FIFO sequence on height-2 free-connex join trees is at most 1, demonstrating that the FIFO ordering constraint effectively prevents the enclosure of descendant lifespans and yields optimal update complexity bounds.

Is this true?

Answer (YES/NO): YES